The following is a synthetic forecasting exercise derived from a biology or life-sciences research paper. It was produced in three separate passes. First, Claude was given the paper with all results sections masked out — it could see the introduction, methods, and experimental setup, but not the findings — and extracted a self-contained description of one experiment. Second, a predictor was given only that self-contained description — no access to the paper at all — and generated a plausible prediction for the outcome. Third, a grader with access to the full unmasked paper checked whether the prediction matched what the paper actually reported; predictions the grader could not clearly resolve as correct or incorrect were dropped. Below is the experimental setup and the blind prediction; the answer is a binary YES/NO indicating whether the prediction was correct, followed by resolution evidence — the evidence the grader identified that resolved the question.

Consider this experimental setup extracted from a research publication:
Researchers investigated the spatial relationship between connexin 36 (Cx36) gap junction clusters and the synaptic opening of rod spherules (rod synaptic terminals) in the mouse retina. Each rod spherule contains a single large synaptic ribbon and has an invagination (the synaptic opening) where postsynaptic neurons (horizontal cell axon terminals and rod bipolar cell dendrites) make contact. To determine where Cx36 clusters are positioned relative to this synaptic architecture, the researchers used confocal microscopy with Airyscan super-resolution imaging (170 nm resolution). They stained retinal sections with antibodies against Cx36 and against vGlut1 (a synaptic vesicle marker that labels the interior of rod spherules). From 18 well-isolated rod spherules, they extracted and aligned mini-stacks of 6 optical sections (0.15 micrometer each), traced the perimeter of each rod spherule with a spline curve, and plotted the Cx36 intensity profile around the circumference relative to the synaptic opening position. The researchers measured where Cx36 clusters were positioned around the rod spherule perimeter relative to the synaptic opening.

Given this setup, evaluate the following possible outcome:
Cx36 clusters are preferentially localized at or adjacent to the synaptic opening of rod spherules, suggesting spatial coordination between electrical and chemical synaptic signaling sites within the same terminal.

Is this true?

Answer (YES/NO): YES